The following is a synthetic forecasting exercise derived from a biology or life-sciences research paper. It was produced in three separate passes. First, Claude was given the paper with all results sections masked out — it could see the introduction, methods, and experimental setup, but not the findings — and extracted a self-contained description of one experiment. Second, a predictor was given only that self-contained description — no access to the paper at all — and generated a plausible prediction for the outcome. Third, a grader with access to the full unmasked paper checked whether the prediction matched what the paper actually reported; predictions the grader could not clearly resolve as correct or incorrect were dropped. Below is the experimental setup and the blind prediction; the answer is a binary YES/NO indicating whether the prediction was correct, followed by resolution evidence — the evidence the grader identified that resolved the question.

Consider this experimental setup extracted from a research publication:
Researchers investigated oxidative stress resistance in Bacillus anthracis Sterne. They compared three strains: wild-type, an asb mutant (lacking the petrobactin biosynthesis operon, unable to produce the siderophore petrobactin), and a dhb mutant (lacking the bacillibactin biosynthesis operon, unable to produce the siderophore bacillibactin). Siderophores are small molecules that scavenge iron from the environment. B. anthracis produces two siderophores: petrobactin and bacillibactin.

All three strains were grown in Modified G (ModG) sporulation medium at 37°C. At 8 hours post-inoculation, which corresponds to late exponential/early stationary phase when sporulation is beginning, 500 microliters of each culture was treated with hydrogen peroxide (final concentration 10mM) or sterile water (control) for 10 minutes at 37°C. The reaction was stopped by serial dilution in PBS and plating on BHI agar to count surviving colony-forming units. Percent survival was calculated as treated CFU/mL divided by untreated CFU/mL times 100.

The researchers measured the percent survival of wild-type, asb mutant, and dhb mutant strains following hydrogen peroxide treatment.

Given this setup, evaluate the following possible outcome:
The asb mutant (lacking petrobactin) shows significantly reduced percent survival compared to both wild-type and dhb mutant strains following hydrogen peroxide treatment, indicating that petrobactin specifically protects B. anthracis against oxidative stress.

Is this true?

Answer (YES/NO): YES